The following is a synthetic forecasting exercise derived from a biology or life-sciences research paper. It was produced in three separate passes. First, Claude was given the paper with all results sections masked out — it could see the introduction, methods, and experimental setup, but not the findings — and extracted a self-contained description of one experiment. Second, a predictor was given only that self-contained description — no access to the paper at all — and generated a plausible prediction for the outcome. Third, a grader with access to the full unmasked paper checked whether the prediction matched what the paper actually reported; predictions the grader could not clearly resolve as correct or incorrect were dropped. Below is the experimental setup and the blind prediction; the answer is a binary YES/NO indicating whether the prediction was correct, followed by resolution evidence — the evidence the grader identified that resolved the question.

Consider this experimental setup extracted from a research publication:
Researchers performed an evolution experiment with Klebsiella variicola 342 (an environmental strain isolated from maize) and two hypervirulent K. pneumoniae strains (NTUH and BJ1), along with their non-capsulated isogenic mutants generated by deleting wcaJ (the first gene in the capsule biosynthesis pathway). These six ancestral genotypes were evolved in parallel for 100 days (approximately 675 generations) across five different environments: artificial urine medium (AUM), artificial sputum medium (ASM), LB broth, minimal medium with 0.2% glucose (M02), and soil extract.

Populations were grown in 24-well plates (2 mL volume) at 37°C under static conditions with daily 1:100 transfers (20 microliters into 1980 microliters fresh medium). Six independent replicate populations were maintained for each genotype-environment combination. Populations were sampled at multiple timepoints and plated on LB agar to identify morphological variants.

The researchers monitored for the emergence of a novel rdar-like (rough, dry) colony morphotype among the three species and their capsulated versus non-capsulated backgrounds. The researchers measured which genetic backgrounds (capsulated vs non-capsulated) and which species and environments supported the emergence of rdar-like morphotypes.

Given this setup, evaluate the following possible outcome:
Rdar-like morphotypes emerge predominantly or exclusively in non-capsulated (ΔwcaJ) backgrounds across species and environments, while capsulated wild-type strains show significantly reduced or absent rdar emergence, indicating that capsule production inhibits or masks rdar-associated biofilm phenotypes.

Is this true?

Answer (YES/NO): NO